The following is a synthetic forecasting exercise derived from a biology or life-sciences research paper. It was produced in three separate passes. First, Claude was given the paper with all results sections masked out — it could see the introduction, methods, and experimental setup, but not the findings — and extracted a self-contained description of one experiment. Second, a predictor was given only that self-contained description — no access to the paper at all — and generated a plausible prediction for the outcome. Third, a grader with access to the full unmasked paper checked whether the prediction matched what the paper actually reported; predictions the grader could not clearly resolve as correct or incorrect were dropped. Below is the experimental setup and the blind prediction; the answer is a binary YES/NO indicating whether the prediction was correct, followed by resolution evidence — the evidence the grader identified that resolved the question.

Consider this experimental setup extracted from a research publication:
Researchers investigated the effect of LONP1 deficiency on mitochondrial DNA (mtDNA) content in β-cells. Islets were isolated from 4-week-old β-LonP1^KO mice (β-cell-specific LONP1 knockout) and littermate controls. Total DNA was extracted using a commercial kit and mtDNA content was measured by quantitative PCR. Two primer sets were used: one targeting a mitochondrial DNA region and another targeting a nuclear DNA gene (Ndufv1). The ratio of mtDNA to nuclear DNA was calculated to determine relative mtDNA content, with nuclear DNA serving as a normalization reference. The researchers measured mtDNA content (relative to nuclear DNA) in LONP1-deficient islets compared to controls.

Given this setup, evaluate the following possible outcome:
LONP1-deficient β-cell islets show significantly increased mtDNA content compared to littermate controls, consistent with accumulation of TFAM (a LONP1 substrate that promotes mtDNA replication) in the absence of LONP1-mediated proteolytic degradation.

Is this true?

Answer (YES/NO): NO